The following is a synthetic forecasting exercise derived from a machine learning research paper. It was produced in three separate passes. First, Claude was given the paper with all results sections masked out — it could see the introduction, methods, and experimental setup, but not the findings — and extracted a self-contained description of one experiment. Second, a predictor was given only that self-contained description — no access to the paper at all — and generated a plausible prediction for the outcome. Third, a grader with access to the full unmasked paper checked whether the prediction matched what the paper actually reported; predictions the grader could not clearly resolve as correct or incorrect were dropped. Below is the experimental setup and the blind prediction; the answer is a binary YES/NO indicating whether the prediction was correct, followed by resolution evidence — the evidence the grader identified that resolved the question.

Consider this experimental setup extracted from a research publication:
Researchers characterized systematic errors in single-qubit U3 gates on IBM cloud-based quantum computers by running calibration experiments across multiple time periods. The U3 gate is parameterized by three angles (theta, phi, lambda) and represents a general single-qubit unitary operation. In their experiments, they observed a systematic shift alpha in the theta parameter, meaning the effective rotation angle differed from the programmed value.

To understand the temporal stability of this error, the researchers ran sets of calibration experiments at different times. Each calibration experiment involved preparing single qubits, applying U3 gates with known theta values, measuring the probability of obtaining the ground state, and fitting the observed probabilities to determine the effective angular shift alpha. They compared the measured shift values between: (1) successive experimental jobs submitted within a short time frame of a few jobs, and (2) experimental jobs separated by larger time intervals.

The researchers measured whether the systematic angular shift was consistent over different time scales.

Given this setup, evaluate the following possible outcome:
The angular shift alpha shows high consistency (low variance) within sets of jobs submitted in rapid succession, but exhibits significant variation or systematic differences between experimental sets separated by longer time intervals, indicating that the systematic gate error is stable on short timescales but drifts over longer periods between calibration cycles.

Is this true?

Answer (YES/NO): YES